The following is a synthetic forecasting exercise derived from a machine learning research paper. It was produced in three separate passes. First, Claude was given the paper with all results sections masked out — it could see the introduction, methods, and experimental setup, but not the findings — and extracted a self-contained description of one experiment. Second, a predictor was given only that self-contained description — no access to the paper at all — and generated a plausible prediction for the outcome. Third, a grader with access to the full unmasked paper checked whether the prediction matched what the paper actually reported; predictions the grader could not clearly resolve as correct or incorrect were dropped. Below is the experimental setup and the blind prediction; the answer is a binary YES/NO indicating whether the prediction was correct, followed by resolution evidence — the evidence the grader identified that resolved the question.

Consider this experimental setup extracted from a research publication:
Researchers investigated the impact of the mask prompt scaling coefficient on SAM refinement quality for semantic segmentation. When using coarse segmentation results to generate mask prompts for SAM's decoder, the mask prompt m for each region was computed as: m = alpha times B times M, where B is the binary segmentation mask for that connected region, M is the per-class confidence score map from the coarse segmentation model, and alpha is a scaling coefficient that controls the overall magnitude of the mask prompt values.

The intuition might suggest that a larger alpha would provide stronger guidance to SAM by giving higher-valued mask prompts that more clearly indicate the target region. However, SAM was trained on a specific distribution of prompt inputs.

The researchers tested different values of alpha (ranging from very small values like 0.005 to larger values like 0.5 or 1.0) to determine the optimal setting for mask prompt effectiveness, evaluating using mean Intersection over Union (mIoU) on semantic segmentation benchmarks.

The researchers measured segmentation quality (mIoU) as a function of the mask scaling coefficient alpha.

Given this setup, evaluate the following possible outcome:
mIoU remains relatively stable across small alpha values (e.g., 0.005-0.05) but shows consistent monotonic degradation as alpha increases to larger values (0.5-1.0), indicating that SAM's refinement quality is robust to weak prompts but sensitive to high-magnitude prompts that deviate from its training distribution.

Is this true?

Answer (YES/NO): YES